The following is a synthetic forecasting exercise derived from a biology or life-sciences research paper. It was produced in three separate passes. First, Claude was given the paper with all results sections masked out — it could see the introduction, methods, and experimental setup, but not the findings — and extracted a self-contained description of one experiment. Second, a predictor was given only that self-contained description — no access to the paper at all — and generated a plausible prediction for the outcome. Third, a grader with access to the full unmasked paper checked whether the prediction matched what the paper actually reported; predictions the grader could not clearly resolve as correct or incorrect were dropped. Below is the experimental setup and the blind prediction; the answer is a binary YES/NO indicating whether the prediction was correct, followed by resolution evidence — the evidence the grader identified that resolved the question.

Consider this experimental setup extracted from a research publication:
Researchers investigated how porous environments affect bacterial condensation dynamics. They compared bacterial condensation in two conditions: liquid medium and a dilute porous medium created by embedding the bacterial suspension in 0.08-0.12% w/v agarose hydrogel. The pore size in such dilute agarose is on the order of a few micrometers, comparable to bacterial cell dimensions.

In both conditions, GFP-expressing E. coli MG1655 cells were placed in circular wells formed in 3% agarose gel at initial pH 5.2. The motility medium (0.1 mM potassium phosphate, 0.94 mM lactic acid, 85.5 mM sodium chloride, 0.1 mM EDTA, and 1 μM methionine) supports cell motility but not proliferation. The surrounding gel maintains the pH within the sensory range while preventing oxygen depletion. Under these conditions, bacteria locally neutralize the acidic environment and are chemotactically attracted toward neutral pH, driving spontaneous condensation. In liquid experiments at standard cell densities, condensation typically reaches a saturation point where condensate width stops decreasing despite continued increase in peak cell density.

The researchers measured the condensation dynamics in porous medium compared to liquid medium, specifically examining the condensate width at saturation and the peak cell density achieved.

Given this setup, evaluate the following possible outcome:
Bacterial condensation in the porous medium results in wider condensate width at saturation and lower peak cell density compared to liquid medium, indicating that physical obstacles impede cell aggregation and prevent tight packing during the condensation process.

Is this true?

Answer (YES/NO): NO